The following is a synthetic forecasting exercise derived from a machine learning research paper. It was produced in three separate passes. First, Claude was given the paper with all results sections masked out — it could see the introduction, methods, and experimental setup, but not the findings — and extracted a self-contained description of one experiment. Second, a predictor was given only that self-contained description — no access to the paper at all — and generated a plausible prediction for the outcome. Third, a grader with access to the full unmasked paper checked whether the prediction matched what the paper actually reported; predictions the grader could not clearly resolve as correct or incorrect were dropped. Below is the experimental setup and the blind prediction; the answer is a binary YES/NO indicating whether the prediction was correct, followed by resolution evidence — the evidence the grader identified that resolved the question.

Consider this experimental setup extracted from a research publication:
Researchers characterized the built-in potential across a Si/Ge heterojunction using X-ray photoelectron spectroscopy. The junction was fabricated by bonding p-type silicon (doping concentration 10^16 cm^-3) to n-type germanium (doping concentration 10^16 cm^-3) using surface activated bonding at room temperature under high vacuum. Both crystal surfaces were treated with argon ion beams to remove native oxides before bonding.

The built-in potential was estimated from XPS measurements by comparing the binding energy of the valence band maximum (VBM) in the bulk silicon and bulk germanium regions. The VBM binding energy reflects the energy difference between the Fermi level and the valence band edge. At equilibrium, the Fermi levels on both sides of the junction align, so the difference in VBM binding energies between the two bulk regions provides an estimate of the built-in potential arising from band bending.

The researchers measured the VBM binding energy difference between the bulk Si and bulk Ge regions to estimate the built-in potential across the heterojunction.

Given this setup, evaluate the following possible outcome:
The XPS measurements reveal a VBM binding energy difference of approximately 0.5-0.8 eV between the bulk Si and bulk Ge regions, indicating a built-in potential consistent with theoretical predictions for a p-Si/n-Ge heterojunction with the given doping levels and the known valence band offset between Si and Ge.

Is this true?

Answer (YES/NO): NO